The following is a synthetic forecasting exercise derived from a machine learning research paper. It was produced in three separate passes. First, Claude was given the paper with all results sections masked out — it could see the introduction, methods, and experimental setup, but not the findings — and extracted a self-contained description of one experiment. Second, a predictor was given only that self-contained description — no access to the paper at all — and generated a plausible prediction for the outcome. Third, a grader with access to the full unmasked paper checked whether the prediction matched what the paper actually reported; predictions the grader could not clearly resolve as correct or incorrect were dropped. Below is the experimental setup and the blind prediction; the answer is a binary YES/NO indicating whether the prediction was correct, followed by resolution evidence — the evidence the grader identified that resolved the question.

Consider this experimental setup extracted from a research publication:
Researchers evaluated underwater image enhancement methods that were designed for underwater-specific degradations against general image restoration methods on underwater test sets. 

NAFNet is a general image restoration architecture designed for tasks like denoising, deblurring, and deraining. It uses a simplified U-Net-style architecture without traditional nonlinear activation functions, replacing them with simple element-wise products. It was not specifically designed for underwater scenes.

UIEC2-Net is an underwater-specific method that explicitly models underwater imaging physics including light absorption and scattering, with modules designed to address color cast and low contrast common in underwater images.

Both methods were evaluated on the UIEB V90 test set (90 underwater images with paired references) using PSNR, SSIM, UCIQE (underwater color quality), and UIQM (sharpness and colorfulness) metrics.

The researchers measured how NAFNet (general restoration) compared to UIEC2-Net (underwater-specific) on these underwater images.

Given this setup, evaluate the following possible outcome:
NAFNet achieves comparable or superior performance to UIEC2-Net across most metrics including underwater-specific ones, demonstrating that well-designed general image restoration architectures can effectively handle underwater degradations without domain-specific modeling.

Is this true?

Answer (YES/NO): NO